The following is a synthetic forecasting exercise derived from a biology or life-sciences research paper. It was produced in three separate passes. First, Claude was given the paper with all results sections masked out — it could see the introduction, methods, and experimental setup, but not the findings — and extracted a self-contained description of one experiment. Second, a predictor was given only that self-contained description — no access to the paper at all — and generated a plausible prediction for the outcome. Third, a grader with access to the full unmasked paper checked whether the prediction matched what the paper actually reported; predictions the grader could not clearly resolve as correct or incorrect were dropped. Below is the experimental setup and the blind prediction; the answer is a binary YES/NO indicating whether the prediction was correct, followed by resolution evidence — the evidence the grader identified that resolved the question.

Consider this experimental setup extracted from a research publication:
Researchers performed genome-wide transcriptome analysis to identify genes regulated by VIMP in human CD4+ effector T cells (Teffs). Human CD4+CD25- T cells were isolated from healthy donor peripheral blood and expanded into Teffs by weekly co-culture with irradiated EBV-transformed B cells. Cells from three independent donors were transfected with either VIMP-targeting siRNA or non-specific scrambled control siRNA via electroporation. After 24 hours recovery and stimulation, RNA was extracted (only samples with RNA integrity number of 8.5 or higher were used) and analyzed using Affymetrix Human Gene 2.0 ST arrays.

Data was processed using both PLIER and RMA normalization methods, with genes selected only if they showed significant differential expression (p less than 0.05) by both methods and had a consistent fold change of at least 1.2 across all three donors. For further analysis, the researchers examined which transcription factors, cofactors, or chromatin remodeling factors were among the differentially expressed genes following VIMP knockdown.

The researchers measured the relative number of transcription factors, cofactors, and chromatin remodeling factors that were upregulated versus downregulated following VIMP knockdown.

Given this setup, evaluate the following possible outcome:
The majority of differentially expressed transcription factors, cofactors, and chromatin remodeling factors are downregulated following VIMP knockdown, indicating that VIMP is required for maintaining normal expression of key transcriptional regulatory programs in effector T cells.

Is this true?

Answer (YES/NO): YES